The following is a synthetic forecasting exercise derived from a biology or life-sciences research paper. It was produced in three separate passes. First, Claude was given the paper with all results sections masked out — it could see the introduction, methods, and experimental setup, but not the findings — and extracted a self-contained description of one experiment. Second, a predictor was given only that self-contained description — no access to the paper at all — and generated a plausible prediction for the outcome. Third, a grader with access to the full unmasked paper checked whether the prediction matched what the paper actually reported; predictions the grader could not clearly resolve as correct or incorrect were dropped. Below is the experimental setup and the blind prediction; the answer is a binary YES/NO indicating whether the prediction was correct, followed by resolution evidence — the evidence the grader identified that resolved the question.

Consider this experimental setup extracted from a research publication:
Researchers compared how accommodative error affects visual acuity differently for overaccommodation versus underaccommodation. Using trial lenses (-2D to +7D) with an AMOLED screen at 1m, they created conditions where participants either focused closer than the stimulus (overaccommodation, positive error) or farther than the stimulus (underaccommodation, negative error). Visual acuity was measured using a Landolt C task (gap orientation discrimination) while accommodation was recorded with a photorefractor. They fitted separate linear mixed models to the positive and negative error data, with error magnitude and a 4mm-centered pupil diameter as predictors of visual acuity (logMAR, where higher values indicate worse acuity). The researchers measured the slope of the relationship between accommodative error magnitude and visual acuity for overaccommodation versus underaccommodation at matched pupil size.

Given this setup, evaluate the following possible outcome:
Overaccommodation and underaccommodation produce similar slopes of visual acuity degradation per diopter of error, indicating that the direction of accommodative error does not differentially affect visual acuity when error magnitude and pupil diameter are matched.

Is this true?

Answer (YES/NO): NO